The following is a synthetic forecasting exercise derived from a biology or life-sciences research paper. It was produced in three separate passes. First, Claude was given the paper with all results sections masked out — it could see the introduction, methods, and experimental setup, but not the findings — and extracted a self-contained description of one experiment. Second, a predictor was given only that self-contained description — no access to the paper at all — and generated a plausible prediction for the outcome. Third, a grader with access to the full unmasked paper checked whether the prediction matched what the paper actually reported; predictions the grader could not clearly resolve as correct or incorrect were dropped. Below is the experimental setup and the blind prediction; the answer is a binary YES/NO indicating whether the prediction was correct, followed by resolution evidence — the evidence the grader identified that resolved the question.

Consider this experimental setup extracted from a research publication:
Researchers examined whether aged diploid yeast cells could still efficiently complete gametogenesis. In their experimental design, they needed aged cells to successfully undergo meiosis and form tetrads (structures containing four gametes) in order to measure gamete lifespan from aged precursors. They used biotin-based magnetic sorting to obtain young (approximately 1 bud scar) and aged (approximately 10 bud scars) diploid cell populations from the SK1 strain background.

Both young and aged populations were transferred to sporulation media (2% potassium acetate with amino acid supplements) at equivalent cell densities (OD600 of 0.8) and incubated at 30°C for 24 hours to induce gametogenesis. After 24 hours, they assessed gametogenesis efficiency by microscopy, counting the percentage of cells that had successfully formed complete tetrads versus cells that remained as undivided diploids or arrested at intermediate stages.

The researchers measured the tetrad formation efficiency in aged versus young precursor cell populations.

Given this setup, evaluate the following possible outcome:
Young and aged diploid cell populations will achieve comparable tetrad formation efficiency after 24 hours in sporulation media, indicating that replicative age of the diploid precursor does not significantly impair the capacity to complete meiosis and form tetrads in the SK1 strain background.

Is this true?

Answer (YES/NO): YES